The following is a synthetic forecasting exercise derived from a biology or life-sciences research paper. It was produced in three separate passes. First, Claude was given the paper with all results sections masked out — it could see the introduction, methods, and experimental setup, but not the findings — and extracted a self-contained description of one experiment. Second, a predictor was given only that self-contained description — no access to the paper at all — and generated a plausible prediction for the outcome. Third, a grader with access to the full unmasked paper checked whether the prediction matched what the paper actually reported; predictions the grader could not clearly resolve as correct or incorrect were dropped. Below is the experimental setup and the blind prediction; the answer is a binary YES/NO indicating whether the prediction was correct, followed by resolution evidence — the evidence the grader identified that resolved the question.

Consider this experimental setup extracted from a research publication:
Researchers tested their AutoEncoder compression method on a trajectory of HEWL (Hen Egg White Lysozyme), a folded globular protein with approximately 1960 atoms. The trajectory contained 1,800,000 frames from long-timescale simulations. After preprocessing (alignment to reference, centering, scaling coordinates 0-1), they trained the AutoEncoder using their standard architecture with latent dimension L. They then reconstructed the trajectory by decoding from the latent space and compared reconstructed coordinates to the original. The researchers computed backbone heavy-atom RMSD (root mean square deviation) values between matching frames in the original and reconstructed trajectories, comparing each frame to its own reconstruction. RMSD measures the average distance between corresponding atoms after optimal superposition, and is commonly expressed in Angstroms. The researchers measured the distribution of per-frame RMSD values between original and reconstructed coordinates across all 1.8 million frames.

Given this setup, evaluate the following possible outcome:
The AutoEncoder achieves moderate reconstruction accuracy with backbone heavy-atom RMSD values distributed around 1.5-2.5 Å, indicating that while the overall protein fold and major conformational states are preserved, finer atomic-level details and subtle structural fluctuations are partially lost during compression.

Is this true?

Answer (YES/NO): NO